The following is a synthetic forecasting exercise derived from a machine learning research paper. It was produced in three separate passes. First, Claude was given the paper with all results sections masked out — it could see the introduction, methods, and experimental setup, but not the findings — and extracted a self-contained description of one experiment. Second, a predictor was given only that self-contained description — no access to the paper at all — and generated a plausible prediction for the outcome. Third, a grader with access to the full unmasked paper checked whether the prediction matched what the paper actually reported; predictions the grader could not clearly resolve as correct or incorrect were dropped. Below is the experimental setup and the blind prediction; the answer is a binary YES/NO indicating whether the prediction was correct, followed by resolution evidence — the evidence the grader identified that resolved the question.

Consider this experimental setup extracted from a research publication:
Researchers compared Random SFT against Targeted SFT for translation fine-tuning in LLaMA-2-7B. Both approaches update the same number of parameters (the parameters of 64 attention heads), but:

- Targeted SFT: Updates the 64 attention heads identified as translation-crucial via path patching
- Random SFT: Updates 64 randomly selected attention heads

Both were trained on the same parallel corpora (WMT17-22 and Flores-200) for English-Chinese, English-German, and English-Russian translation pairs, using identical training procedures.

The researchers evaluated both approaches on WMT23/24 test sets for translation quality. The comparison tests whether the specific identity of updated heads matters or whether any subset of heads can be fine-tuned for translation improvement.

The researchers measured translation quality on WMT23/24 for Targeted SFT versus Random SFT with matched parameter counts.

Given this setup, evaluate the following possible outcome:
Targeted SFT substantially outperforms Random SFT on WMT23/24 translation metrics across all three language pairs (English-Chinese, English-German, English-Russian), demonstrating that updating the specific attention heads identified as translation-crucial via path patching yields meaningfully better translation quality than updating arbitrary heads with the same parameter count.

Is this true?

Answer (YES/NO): YES